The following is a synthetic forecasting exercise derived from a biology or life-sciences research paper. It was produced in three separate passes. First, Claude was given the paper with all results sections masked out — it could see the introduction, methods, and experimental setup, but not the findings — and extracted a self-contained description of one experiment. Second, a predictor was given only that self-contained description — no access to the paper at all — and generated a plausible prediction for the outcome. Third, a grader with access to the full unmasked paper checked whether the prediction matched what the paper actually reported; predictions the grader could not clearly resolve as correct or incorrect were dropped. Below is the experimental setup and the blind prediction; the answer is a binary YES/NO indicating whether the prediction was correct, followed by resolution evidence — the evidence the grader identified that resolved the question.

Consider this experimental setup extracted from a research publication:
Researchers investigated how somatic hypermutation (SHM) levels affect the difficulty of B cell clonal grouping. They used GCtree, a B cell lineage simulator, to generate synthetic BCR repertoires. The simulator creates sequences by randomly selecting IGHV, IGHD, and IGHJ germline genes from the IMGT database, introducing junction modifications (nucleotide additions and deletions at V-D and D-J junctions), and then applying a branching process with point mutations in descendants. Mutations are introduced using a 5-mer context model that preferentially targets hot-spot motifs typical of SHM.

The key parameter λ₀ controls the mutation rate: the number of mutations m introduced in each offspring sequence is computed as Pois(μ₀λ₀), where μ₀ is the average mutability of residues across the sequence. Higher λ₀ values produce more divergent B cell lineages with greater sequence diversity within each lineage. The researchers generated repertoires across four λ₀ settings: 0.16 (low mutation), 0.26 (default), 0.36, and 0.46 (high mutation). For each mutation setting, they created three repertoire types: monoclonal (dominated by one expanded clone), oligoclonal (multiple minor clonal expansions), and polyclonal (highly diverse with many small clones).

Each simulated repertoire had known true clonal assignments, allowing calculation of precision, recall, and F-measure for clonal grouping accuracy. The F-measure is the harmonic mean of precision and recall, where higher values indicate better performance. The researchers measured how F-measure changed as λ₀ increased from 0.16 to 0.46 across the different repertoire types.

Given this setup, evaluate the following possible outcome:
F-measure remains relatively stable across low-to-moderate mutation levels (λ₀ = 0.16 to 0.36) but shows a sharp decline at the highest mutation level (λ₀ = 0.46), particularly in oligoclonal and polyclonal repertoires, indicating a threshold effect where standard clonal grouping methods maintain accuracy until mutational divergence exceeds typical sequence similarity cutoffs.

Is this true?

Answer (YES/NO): NO